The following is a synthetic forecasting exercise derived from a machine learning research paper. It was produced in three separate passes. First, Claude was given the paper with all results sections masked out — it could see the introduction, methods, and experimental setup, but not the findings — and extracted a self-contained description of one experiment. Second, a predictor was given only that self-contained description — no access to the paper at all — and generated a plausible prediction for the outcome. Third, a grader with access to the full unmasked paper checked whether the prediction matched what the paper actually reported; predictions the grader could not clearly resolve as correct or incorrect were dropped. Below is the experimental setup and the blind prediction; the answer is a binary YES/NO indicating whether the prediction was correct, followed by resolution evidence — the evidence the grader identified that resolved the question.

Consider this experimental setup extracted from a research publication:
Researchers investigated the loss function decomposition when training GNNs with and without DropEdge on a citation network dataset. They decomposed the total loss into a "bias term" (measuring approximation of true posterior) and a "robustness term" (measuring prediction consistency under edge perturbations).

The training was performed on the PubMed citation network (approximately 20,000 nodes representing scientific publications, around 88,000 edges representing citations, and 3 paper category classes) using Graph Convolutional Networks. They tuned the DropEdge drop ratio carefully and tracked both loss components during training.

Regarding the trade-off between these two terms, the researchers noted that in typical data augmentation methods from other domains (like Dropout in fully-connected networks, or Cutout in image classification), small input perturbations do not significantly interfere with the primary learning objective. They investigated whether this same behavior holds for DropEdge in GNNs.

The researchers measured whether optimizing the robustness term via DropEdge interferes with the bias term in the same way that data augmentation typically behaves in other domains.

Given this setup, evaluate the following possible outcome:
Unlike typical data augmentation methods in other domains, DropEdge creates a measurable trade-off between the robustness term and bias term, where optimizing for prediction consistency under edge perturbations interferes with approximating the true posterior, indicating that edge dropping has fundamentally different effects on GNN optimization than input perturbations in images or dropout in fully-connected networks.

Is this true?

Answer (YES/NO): YES